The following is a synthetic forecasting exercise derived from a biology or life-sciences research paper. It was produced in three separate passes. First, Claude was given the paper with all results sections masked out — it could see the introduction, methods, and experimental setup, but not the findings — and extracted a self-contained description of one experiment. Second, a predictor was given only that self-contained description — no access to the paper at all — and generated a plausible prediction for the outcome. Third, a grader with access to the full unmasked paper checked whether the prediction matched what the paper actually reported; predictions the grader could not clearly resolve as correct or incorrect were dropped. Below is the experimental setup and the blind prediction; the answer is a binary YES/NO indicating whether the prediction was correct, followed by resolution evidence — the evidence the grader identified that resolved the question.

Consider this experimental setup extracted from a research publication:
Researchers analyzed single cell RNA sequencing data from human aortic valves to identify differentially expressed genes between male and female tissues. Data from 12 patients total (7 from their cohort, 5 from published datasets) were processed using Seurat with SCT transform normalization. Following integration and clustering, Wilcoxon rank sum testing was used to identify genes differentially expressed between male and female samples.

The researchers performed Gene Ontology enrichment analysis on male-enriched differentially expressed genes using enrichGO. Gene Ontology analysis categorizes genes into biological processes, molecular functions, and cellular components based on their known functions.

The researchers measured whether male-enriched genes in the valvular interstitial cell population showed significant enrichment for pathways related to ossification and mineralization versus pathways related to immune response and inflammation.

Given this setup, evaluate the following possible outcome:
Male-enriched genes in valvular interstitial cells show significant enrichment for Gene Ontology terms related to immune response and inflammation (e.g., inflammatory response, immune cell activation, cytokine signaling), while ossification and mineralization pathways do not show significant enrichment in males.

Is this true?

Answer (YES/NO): NO